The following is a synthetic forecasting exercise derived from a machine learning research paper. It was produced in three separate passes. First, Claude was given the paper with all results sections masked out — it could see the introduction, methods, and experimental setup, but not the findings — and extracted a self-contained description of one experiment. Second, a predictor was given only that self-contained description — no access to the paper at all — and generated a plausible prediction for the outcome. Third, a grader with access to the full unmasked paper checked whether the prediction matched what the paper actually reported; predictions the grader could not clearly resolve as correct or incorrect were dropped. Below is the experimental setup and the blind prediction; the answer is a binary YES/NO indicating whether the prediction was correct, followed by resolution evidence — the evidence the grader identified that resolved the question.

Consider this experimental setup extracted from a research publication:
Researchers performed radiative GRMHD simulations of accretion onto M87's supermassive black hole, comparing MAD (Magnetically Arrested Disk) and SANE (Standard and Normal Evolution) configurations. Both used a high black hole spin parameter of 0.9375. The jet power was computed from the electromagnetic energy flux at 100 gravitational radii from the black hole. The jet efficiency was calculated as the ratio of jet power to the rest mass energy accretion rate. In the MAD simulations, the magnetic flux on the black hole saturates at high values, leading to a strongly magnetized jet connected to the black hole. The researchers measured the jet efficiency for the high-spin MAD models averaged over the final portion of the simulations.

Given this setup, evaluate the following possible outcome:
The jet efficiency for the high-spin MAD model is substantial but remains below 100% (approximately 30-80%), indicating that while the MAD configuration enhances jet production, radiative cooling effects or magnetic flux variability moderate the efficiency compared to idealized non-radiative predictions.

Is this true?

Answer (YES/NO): NO